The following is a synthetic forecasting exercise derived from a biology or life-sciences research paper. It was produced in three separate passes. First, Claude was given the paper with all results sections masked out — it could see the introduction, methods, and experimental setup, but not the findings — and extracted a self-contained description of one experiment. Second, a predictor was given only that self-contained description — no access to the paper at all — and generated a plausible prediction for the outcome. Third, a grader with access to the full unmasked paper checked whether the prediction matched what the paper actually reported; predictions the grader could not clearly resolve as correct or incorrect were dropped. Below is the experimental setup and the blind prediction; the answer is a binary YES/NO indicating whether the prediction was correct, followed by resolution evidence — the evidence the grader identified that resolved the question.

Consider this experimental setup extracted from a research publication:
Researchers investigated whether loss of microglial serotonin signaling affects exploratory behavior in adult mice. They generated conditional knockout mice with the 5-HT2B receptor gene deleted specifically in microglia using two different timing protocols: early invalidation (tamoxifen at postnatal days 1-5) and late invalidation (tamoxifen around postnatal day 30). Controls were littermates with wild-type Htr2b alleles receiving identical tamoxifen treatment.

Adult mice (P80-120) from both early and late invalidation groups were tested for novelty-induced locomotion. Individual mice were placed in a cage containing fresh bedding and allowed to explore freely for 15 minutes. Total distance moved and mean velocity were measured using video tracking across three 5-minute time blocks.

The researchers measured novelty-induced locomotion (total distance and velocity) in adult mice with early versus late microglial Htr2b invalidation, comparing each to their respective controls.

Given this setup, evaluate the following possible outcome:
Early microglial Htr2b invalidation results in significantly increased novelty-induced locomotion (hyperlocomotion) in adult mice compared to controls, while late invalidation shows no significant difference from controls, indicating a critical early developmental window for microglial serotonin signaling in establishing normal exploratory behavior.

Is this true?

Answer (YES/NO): NO